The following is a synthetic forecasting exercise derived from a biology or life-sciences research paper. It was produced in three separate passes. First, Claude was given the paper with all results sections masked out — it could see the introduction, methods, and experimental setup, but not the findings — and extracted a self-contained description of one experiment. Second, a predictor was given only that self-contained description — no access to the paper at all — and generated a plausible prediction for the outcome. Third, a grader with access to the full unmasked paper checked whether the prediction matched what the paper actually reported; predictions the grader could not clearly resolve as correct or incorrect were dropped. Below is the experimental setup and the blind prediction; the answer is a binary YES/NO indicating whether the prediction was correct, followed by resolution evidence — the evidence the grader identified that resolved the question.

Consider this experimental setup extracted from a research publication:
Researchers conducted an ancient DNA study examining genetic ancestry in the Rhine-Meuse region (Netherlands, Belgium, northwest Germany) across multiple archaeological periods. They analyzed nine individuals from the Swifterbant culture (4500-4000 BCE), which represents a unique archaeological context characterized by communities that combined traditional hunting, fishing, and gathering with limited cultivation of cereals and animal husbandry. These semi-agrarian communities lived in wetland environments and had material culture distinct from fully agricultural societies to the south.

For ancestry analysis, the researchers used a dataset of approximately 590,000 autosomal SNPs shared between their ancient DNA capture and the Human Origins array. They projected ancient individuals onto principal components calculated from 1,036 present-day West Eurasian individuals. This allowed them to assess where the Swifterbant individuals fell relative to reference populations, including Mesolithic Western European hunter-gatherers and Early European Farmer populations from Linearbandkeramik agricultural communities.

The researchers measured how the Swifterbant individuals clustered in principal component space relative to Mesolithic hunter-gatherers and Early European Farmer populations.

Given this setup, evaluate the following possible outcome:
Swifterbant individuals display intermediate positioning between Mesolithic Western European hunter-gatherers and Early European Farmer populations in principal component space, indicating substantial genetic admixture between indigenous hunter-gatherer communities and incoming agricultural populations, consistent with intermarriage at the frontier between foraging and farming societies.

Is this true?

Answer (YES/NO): YES